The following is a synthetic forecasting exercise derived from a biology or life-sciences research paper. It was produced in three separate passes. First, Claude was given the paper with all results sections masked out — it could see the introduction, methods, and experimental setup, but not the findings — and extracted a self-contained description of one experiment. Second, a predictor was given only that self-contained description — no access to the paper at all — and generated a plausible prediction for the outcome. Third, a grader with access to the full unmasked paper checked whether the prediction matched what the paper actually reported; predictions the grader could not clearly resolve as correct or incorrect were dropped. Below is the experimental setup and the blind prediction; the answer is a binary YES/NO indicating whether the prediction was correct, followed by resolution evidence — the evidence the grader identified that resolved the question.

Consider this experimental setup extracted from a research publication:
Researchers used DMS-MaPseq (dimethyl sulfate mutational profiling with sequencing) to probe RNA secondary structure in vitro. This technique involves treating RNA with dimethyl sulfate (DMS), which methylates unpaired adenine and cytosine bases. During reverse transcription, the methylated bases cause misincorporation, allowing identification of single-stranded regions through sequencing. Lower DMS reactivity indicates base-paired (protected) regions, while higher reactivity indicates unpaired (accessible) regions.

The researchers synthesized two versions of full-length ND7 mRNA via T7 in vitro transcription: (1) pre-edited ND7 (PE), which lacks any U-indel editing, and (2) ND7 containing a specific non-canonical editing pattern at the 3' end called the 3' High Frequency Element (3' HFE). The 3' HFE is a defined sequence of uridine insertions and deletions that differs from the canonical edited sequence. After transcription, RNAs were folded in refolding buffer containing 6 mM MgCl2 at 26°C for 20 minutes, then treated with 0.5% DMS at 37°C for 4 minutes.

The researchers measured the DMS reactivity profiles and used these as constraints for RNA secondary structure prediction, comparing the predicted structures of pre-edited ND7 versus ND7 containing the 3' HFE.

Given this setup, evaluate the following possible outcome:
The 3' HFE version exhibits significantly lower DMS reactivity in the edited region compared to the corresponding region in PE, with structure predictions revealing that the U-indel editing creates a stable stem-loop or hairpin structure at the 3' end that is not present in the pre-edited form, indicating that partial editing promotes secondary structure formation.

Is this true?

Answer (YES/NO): YES